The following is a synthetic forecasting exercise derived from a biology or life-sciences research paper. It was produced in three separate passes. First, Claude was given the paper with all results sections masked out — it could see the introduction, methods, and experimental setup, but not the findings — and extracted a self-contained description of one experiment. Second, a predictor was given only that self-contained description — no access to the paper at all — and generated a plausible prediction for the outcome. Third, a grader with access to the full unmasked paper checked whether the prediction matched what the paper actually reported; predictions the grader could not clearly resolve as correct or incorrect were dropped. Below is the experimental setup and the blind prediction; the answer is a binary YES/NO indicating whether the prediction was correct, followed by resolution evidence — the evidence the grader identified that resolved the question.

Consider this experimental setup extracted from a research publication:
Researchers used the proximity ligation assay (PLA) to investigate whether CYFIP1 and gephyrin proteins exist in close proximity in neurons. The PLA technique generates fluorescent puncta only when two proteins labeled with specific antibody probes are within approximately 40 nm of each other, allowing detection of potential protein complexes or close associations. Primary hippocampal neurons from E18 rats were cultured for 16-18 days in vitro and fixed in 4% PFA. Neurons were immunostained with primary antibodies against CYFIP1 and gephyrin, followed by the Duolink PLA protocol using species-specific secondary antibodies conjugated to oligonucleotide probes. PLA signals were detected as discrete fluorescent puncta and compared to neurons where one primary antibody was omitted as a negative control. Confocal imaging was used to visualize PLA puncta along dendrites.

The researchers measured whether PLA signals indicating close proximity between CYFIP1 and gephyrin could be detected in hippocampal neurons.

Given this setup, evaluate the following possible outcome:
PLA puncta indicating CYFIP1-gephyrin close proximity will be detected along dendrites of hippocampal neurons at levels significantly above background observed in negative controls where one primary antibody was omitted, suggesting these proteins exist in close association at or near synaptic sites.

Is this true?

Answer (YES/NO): YES